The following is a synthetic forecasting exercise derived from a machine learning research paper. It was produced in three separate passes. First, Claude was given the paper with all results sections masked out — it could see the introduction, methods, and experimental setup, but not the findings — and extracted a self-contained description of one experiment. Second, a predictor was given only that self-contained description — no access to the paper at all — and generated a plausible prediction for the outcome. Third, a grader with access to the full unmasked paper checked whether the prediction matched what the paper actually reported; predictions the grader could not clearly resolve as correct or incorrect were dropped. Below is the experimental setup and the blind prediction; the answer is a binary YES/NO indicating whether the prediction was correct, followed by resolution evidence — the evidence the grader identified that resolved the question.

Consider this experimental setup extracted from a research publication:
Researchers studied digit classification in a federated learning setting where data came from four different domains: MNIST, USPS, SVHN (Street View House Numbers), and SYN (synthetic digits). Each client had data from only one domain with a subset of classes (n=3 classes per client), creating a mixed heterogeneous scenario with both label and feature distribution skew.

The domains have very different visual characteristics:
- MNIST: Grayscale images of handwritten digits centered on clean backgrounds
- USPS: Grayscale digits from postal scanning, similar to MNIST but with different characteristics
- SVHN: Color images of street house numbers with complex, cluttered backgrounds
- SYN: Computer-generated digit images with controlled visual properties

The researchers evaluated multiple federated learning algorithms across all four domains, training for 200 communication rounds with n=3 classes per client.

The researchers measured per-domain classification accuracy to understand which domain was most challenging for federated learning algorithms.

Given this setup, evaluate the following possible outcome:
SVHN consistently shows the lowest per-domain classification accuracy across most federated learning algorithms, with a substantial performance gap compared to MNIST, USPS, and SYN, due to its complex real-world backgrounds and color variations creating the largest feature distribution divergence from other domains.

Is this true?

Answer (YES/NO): NO